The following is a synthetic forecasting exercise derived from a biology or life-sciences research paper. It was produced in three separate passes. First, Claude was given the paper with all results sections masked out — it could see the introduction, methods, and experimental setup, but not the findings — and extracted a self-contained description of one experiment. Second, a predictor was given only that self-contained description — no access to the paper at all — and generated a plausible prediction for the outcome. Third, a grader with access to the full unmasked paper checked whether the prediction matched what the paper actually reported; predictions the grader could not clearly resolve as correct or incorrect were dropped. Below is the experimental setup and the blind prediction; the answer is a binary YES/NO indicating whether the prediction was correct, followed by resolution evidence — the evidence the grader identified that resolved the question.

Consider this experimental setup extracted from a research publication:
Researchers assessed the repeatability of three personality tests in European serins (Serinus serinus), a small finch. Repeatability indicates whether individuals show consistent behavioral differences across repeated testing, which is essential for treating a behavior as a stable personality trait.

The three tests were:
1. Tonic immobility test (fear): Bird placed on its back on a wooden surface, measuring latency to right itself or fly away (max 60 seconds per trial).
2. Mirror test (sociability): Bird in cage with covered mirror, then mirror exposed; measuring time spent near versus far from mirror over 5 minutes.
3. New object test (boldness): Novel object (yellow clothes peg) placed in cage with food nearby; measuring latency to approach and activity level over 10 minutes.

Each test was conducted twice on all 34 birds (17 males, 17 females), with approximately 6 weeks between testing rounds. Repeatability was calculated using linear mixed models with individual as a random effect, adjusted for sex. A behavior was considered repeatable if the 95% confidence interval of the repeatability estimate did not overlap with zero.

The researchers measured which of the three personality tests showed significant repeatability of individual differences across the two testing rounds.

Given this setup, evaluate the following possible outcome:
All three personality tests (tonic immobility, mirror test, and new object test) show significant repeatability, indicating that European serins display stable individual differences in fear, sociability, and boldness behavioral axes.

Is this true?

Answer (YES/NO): NO